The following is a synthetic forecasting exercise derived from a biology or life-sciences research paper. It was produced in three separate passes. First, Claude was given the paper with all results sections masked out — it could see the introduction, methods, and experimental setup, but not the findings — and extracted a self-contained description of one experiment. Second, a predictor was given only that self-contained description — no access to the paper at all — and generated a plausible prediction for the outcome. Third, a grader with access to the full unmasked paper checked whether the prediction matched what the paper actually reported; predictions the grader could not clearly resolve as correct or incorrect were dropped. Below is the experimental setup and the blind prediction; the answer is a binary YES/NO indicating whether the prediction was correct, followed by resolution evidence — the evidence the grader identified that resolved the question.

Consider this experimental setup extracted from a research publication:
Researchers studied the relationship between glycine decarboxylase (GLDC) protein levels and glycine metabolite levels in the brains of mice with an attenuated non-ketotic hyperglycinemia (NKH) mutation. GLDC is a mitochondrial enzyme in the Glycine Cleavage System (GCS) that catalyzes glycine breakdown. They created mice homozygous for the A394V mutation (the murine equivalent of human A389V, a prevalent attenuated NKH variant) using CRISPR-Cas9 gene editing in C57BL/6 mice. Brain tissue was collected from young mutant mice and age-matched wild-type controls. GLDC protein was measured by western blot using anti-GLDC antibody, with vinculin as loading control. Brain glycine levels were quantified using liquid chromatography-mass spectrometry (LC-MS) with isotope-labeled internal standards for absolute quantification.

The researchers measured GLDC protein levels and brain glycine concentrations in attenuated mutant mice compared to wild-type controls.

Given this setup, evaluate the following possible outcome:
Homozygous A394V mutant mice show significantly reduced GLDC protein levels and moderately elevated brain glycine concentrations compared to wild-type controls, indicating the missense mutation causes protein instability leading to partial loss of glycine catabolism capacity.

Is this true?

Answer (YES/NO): YES